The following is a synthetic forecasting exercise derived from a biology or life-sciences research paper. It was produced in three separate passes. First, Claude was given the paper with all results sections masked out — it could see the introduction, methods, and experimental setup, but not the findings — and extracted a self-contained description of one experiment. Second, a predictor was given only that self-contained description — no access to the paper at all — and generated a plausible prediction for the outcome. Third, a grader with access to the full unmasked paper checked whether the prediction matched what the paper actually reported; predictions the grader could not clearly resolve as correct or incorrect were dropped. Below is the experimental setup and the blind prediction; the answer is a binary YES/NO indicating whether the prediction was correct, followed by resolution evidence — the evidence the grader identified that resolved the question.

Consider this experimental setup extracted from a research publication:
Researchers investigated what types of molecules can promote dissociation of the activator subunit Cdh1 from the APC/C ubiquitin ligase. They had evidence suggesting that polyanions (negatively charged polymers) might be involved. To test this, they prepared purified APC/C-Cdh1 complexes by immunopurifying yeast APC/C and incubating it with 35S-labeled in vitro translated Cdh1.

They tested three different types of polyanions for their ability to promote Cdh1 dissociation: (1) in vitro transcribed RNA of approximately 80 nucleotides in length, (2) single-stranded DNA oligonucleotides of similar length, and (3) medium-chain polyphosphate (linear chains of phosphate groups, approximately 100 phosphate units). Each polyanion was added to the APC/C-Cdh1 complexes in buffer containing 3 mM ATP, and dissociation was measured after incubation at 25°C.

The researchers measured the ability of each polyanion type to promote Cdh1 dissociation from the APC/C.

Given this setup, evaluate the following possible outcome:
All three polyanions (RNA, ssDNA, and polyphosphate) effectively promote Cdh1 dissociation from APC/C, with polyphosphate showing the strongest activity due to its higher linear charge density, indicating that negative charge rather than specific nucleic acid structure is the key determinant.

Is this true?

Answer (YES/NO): NO